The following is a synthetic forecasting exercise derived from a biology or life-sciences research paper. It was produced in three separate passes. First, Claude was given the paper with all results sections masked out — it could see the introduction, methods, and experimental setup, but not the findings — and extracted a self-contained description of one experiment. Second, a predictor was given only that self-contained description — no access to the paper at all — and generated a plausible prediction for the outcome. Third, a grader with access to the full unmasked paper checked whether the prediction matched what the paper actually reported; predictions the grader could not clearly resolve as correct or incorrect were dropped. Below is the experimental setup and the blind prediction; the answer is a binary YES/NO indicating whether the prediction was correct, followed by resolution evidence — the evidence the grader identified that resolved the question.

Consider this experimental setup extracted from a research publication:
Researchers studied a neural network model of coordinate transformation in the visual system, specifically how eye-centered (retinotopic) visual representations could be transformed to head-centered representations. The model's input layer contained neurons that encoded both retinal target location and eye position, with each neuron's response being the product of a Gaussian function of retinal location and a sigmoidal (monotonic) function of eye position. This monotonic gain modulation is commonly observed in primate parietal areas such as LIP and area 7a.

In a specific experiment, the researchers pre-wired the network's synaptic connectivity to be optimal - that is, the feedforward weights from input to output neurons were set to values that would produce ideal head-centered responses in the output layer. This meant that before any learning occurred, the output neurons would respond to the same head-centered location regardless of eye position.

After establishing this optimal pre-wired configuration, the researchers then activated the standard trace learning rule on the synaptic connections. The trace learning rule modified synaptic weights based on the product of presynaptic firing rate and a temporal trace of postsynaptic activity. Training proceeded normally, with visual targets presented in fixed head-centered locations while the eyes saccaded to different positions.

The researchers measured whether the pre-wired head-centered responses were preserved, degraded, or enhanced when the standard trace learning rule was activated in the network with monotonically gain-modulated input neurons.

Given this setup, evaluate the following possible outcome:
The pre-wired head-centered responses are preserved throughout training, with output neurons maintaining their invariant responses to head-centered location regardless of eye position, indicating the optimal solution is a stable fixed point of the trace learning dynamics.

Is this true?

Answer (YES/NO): NO